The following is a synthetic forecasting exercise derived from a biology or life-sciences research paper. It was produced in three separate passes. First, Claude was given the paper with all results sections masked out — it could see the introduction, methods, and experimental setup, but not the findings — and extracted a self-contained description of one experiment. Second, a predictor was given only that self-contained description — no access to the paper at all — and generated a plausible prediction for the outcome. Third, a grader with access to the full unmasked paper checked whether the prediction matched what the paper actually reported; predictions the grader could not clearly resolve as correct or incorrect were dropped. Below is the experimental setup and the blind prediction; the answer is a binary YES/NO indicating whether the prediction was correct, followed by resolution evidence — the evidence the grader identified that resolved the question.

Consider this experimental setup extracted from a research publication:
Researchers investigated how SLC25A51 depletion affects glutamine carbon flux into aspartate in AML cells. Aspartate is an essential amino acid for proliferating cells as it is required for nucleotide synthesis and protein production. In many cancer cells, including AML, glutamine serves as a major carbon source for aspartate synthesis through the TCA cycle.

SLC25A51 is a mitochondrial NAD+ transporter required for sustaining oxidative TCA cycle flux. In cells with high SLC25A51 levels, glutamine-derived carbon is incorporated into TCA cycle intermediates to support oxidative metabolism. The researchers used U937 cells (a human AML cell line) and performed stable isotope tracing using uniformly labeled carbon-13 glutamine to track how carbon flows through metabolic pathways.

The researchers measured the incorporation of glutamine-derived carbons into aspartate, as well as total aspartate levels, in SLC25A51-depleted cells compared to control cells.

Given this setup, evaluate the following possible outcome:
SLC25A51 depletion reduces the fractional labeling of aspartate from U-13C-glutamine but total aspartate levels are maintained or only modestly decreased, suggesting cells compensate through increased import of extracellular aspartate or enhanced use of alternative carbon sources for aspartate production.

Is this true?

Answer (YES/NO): NO